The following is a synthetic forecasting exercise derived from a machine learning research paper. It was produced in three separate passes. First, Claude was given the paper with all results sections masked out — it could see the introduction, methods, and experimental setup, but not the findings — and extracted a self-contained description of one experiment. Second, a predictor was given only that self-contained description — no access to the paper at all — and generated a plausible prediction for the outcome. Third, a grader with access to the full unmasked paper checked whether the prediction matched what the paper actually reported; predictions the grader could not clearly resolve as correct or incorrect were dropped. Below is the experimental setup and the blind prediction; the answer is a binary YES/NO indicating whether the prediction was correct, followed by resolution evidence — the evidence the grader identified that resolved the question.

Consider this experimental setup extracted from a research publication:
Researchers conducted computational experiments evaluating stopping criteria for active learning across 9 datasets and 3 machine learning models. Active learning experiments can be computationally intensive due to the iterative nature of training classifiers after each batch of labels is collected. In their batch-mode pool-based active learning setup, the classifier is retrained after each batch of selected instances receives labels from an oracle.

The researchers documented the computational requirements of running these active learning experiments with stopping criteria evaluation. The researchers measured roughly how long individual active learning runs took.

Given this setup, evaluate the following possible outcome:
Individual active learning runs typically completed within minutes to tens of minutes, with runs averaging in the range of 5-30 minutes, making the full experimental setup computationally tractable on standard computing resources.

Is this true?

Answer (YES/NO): NO